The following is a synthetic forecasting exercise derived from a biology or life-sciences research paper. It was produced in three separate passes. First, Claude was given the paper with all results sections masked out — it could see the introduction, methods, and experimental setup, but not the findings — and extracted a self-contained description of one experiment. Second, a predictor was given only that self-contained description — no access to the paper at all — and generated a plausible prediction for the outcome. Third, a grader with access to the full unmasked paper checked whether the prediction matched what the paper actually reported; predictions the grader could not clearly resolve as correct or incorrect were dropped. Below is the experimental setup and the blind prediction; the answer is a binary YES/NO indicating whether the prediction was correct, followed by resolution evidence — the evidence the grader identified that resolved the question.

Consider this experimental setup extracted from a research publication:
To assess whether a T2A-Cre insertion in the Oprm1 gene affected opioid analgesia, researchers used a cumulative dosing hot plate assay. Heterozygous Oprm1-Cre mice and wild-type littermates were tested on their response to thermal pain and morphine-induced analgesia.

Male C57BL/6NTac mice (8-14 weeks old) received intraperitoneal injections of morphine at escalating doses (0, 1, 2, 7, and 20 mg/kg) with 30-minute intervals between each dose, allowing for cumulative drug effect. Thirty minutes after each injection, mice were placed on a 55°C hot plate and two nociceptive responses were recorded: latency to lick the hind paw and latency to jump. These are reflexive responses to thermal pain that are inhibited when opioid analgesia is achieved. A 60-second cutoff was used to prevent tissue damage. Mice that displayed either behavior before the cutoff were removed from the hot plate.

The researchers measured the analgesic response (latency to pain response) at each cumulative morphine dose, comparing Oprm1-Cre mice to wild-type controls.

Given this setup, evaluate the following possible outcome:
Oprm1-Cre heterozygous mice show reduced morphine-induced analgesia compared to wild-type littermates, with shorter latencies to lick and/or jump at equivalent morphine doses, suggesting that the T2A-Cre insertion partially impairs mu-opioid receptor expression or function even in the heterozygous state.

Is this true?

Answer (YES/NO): NO